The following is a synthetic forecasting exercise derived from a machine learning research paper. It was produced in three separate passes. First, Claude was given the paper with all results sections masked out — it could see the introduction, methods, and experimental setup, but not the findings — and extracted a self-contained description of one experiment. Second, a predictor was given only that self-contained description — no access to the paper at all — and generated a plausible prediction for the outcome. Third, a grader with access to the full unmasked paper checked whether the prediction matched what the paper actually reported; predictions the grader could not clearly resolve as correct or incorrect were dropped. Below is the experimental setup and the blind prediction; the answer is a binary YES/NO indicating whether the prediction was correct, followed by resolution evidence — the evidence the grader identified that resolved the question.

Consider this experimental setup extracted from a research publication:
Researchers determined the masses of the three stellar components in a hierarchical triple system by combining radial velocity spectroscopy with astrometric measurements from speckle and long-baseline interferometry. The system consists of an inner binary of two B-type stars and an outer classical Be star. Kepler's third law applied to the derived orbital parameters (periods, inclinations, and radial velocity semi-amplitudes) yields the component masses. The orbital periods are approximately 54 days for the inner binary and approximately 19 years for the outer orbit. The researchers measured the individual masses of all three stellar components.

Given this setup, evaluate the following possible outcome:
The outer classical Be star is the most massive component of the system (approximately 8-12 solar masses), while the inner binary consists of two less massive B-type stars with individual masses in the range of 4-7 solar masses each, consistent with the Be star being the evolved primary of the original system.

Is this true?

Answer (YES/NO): NO